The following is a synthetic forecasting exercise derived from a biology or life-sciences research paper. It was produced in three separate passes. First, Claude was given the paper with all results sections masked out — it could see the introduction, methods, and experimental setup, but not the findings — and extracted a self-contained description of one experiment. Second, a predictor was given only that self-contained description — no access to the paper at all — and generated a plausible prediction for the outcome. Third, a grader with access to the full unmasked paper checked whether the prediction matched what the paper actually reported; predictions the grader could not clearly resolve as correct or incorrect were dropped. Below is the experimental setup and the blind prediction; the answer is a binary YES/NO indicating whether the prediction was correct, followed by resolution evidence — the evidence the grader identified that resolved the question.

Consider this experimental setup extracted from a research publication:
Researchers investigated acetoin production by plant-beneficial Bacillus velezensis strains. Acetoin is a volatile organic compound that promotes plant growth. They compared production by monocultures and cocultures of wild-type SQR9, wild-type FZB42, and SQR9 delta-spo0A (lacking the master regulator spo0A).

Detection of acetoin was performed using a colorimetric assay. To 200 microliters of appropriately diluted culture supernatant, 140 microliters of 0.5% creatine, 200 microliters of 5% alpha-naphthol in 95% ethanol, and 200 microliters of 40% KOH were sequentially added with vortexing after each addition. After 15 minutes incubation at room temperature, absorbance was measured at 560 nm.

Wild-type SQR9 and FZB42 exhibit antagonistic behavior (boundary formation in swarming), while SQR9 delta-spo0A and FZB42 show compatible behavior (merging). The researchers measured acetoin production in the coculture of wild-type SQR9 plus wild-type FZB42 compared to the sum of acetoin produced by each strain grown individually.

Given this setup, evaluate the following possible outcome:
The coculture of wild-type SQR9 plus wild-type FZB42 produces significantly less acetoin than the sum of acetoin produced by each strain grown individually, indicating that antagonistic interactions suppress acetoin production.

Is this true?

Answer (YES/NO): YES